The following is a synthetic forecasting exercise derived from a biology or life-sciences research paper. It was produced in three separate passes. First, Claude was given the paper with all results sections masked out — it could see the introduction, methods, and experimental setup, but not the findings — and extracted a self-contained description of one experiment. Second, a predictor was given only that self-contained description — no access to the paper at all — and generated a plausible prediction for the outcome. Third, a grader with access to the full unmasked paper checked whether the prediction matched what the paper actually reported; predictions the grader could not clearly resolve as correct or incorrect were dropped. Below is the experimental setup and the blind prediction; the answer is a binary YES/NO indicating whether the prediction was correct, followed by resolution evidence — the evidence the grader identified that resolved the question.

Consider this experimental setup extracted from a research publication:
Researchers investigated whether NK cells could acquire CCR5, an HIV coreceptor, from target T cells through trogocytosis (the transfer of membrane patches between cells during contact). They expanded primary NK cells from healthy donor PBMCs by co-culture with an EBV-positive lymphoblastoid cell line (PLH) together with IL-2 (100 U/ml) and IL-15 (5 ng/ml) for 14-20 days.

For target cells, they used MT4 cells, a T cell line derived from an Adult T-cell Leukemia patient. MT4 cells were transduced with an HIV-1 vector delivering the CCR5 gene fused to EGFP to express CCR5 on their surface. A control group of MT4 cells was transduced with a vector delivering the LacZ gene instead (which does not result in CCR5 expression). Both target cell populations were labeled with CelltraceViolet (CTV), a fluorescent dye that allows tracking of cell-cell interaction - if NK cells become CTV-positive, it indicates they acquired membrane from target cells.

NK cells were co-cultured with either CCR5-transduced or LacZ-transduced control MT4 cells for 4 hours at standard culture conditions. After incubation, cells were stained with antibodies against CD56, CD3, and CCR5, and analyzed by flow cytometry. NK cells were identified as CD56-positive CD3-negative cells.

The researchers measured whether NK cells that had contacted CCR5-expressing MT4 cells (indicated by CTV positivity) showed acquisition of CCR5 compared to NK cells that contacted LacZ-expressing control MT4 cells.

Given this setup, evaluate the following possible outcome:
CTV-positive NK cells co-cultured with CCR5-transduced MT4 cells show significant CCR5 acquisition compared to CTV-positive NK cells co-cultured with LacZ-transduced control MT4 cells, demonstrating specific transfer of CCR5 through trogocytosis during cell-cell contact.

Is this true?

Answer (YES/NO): YES